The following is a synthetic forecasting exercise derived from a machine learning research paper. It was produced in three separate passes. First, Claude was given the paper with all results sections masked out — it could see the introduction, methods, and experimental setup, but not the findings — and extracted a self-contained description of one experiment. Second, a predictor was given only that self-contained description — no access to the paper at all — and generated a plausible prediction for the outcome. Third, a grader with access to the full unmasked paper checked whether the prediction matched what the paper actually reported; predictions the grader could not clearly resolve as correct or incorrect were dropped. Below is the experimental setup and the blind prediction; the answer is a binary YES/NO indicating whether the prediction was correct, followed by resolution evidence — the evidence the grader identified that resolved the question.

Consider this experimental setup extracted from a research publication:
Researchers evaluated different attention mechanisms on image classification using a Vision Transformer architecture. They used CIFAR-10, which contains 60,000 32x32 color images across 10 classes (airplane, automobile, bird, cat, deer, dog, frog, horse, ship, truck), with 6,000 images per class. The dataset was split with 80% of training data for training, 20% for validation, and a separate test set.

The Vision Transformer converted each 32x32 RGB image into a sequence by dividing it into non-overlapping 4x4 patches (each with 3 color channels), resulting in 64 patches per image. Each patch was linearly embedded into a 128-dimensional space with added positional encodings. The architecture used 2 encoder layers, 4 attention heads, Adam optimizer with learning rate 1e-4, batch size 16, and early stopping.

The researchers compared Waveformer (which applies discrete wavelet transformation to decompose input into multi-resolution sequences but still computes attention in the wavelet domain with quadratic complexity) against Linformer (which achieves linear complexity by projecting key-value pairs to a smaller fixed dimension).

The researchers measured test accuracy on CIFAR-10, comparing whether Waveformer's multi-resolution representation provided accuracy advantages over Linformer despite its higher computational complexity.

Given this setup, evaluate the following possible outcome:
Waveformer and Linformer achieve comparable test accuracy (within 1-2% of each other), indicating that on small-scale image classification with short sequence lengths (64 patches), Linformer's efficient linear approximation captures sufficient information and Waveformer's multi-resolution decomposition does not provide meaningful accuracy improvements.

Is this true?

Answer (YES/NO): YES